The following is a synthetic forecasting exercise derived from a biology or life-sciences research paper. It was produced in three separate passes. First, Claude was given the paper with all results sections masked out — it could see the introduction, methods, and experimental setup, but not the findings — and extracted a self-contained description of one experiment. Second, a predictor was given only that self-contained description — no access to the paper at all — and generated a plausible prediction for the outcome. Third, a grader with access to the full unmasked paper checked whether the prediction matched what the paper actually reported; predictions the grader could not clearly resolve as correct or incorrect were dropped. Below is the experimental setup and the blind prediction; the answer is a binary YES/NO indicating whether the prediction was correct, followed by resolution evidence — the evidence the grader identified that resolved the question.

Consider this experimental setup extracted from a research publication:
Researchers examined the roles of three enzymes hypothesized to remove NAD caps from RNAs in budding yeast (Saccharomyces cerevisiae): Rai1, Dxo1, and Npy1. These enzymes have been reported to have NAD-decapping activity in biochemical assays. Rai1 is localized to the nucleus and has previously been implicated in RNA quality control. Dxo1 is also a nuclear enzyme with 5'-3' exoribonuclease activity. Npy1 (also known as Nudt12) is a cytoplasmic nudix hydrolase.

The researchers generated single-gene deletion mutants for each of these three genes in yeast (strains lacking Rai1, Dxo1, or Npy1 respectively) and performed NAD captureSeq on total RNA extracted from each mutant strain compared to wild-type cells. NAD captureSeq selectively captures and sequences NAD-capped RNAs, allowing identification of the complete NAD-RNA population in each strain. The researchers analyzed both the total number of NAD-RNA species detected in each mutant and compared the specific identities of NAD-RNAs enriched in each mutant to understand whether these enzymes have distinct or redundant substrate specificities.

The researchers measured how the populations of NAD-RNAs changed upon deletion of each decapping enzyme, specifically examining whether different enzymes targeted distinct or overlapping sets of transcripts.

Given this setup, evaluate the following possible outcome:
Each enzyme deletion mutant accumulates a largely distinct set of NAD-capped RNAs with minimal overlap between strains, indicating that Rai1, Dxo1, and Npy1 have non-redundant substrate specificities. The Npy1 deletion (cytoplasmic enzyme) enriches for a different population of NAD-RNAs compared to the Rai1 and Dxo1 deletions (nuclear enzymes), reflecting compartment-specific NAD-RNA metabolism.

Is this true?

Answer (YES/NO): NO